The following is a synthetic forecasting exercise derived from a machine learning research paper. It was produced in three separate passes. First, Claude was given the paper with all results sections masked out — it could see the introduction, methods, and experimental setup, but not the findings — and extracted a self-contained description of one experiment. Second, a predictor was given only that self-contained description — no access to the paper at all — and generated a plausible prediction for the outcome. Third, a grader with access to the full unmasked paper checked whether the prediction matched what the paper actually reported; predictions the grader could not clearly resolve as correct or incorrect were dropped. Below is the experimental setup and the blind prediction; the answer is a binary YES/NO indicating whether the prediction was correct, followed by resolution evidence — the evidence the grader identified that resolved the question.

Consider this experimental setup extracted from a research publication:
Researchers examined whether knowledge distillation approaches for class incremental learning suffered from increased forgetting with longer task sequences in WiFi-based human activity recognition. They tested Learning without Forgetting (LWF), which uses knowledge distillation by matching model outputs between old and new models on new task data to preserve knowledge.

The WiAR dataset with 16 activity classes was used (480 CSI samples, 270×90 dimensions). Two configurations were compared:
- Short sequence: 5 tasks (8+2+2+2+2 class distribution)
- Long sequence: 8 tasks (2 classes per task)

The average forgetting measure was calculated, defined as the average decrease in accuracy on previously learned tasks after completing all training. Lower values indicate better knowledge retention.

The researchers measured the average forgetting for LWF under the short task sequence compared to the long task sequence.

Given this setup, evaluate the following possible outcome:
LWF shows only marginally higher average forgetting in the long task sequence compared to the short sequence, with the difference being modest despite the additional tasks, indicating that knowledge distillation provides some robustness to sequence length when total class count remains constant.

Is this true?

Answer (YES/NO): NO